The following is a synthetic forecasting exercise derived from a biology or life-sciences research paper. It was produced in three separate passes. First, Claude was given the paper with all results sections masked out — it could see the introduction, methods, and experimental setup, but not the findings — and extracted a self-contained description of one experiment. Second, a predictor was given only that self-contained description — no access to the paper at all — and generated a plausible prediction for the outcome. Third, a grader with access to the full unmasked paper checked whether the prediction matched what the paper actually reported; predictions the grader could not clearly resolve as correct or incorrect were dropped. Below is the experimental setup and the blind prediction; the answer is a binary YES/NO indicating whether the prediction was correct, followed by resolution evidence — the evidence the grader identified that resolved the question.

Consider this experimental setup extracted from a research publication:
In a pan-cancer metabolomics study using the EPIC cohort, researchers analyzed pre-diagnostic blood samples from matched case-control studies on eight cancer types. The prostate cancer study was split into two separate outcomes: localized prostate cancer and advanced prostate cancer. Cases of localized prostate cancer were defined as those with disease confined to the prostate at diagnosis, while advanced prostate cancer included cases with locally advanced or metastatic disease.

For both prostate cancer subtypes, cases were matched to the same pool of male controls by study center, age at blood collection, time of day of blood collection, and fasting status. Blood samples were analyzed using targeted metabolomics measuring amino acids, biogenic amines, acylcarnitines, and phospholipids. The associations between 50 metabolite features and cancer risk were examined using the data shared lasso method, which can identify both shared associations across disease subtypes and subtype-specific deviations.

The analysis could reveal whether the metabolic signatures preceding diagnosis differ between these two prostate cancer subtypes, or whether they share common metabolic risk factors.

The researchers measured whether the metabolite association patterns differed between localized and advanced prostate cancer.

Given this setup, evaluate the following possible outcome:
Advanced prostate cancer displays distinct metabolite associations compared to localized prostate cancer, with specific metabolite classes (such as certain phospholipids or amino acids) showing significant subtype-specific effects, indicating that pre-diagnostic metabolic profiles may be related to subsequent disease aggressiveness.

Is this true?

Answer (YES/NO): YES